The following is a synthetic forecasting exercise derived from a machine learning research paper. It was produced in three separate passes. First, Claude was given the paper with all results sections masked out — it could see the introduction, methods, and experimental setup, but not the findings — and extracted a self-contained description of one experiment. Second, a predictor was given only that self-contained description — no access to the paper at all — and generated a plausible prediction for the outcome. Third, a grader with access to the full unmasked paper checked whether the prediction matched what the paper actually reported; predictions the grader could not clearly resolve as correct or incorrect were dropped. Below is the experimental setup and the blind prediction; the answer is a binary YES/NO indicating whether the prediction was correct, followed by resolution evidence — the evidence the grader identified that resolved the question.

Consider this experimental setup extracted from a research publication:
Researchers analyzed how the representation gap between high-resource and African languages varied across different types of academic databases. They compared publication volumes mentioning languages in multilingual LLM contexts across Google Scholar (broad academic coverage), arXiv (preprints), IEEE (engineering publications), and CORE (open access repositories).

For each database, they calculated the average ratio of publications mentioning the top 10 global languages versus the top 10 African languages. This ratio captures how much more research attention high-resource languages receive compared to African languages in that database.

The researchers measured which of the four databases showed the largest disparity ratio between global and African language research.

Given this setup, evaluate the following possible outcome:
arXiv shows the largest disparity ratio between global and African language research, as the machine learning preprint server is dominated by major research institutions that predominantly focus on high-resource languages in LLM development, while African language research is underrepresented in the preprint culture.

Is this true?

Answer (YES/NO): NO